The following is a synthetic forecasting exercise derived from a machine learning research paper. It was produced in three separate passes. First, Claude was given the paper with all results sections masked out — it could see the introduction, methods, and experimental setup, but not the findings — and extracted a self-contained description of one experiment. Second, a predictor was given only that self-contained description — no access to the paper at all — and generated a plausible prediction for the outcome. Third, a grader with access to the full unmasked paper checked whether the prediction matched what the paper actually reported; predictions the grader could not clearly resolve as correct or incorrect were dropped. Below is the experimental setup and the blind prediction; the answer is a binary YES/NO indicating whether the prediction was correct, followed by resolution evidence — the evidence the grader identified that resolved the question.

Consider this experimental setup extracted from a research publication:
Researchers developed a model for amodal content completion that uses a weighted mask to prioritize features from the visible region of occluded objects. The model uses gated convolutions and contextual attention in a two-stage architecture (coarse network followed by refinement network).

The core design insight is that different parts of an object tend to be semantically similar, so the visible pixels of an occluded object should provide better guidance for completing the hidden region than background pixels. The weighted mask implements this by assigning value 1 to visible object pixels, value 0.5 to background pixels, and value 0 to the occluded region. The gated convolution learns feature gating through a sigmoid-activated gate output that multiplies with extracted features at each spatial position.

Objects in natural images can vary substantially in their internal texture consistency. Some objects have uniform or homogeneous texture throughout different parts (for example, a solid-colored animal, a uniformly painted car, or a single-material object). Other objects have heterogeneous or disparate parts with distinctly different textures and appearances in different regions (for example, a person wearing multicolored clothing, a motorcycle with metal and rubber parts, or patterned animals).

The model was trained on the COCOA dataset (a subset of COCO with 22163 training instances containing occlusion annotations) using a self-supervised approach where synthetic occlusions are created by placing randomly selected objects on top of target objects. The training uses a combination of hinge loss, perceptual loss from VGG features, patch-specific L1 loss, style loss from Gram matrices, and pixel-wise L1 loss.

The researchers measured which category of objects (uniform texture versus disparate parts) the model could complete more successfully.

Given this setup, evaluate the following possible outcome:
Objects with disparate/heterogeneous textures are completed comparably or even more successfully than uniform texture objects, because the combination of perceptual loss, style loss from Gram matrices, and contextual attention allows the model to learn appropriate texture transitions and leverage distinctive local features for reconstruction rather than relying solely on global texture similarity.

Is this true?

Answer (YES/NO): NO